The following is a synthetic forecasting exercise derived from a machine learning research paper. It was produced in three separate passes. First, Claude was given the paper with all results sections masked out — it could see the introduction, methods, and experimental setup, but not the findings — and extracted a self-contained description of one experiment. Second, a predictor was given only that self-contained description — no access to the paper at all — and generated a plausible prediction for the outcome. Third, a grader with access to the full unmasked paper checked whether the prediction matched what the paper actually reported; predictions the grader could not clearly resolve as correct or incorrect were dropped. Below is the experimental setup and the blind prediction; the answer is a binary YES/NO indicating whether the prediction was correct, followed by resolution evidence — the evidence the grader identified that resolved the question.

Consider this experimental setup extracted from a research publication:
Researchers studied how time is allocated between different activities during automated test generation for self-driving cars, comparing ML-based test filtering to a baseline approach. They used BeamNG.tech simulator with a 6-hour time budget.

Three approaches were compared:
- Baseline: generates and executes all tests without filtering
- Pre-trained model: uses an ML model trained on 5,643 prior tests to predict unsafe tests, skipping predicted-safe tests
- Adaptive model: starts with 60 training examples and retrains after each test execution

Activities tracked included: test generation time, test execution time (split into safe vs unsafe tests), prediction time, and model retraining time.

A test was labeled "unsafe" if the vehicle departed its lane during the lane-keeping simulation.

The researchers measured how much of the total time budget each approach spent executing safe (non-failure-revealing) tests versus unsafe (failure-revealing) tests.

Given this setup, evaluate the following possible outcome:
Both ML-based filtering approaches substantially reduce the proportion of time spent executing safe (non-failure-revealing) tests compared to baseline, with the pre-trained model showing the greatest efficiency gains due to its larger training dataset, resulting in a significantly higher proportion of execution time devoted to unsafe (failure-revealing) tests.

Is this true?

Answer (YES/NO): NO